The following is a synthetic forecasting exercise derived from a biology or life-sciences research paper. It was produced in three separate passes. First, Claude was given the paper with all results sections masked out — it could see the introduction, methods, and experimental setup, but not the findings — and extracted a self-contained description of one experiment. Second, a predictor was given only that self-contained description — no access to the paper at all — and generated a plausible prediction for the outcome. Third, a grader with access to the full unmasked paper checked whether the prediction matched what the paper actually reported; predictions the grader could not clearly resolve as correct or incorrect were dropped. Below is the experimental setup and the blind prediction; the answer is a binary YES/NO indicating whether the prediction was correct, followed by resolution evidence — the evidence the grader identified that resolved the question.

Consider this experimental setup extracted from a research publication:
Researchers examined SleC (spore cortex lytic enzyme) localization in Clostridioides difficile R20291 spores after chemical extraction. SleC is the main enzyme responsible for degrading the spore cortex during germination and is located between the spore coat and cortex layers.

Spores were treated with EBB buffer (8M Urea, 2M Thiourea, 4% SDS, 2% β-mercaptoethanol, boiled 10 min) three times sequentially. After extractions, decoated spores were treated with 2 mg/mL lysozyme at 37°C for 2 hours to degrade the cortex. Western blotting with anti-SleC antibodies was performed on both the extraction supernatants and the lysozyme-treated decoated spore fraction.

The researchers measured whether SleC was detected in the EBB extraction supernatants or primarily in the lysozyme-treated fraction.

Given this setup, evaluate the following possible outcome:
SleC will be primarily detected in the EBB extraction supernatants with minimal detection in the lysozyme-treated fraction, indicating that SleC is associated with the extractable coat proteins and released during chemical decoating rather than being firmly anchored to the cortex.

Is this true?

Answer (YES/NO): YES